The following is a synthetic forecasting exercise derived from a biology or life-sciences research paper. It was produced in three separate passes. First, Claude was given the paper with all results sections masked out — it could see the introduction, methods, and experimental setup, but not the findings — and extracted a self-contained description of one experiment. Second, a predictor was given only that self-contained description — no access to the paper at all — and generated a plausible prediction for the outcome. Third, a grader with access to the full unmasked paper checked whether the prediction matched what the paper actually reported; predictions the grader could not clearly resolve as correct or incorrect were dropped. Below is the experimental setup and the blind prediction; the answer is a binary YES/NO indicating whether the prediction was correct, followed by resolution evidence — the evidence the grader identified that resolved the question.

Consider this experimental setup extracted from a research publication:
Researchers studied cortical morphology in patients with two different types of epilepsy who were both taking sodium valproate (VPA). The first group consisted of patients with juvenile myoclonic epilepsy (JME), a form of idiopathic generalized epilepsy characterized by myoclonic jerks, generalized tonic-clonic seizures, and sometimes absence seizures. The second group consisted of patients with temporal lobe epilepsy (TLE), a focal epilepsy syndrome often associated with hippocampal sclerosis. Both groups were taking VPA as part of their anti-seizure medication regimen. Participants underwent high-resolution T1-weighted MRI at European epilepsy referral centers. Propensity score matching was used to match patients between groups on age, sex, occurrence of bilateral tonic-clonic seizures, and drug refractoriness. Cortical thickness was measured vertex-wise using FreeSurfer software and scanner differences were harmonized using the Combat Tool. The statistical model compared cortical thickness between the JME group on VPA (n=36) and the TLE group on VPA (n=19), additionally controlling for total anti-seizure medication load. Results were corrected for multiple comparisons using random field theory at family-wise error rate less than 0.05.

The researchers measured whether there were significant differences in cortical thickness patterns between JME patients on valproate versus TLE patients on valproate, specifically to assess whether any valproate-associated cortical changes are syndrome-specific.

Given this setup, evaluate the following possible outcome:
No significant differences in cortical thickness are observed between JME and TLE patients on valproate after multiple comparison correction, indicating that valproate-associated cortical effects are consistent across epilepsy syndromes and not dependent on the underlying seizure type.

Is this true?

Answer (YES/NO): NO